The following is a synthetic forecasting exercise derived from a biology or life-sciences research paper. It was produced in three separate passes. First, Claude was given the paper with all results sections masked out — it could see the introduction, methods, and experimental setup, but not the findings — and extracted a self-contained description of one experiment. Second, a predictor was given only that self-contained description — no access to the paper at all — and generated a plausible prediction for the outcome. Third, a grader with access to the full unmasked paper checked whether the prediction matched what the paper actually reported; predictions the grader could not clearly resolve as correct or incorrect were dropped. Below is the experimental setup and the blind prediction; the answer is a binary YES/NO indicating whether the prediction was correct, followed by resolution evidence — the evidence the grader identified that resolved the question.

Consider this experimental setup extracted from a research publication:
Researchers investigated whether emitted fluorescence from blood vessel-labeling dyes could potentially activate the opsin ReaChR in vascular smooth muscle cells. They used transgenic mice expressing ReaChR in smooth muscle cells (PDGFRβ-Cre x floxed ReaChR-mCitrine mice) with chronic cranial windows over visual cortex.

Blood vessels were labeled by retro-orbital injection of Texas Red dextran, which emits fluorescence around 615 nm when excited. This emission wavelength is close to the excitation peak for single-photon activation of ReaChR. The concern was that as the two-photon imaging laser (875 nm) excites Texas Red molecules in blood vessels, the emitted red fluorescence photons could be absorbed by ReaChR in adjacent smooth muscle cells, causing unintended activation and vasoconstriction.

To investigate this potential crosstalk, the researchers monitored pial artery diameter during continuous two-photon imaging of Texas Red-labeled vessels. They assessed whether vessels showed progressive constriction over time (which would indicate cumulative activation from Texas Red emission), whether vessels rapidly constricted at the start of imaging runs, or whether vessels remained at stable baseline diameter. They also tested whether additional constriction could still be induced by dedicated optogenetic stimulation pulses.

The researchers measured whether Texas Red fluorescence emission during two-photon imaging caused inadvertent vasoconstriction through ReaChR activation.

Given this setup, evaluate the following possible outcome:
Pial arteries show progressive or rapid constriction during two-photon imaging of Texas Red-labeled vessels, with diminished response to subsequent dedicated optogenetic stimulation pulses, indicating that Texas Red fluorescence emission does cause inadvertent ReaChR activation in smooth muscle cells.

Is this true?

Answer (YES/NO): NO